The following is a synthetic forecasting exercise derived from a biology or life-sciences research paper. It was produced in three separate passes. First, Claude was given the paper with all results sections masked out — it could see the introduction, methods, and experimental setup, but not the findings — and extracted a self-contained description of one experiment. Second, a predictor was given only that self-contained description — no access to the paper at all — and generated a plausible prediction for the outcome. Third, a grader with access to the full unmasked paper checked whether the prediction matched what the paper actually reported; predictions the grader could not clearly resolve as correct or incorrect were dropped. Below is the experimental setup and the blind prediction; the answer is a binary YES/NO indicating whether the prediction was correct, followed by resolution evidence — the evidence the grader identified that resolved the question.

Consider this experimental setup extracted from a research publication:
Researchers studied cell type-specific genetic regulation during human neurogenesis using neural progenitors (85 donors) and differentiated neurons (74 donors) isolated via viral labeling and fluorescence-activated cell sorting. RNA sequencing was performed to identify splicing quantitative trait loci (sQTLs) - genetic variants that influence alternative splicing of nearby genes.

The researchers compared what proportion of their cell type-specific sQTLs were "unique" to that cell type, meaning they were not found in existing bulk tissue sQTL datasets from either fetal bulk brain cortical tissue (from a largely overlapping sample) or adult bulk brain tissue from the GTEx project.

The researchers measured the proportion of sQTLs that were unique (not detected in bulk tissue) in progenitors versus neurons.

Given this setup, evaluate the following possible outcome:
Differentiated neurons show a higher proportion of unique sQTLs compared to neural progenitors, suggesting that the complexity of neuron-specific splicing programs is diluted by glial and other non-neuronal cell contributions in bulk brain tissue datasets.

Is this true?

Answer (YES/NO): NO